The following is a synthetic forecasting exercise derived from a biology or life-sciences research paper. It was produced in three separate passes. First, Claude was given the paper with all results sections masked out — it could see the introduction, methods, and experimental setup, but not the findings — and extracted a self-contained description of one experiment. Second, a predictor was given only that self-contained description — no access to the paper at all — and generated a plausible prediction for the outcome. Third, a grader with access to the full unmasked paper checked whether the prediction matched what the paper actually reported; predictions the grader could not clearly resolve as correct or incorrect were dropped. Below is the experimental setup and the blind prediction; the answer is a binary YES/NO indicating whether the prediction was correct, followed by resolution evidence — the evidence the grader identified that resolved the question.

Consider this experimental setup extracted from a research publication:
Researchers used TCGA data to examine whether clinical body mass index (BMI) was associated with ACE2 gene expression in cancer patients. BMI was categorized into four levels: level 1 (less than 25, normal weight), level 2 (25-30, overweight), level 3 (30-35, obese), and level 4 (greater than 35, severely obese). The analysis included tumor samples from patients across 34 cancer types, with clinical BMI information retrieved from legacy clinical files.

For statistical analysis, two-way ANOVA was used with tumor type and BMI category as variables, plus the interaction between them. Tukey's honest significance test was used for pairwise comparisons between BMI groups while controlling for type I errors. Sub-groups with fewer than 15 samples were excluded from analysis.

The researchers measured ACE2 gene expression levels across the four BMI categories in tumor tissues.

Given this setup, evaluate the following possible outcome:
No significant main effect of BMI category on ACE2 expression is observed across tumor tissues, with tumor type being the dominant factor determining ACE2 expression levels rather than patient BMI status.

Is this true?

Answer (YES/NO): YES